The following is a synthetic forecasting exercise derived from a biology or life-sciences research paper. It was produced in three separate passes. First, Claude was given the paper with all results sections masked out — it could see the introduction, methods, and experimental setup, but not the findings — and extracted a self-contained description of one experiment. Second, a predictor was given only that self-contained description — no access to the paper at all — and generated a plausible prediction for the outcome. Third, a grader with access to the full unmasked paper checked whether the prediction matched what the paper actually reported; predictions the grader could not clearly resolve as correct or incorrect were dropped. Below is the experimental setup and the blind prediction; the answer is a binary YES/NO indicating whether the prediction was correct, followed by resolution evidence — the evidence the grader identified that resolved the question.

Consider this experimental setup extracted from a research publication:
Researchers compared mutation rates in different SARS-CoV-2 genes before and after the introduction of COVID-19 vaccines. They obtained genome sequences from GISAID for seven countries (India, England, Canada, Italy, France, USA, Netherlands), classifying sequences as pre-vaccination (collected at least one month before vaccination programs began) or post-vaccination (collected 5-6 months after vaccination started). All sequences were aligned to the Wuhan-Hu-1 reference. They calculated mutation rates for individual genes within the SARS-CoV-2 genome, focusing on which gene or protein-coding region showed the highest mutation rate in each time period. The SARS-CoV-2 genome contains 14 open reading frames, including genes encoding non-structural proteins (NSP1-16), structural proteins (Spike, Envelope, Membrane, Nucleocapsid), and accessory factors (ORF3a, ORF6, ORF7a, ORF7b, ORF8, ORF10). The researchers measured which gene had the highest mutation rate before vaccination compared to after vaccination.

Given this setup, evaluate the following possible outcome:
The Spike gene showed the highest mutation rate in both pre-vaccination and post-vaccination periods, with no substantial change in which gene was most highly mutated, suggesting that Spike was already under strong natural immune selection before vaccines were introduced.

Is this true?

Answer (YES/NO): NO